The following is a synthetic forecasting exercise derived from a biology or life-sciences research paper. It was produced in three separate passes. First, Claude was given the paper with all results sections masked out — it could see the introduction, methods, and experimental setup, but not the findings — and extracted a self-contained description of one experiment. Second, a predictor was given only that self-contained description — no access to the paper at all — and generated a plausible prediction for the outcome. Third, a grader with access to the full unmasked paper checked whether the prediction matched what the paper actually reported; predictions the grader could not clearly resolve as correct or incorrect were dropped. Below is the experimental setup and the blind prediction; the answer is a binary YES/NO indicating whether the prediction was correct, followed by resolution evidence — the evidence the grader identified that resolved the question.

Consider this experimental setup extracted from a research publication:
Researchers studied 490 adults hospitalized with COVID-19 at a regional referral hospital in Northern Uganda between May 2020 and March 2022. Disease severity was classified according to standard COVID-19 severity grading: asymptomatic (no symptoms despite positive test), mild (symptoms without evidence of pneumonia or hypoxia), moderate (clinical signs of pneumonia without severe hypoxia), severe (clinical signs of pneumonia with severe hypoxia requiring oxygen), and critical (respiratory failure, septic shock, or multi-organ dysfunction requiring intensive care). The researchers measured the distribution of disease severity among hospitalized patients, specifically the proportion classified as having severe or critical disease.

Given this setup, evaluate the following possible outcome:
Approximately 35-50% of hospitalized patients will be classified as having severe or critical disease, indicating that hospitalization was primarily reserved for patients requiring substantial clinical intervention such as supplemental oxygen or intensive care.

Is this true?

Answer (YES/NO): YES